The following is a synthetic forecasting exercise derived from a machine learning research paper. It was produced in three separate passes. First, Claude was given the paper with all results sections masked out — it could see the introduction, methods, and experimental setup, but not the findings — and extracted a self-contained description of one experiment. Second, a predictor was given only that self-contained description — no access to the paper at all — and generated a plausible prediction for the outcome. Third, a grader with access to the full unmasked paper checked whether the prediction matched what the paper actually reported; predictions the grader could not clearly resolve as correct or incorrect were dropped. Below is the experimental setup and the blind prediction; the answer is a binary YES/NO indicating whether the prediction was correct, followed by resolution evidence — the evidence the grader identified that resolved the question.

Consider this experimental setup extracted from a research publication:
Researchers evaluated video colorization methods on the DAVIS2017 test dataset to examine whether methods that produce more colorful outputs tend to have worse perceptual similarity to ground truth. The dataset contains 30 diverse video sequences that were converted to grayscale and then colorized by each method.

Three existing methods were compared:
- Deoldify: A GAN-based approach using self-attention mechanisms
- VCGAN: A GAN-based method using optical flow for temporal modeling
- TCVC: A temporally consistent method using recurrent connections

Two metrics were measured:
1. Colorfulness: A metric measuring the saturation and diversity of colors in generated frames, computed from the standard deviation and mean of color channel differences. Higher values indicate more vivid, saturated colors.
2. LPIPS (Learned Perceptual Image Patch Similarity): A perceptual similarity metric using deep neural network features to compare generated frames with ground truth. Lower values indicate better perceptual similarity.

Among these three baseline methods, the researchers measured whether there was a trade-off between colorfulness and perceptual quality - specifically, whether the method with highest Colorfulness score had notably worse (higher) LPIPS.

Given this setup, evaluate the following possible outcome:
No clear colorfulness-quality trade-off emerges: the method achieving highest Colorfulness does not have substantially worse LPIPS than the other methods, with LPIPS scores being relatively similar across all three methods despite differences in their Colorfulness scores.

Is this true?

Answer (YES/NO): NO